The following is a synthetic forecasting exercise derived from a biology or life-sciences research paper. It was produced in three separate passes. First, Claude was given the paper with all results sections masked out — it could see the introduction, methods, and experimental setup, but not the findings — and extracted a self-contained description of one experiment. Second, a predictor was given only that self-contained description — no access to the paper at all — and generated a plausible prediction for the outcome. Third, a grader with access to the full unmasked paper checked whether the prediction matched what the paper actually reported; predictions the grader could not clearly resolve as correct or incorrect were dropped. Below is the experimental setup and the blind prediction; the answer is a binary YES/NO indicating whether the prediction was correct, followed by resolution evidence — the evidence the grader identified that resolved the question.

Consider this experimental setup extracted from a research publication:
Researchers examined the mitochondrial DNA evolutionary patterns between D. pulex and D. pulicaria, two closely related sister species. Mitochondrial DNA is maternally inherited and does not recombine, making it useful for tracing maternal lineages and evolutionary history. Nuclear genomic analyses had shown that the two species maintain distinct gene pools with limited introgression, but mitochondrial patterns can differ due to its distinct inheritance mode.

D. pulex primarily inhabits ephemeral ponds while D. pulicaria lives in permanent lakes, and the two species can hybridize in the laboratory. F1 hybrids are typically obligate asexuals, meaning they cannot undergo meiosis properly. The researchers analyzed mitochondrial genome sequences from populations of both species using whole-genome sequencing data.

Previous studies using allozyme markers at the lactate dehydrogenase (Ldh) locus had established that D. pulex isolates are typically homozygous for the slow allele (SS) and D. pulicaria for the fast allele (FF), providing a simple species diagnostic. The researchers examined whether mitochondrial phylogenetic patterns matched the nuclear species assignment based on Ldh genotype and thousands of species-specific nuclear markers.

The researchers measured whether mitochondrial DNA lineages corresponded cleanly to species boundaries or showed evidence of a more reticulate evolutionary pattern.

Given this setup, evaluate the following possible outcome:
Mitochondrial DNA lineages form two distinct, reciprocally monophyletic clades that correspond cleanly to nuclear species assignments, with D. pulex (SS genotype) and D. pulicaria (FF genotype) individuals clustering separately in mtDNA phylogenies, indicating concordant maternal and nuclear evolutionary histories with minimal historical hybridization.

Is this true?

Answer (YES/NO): NO